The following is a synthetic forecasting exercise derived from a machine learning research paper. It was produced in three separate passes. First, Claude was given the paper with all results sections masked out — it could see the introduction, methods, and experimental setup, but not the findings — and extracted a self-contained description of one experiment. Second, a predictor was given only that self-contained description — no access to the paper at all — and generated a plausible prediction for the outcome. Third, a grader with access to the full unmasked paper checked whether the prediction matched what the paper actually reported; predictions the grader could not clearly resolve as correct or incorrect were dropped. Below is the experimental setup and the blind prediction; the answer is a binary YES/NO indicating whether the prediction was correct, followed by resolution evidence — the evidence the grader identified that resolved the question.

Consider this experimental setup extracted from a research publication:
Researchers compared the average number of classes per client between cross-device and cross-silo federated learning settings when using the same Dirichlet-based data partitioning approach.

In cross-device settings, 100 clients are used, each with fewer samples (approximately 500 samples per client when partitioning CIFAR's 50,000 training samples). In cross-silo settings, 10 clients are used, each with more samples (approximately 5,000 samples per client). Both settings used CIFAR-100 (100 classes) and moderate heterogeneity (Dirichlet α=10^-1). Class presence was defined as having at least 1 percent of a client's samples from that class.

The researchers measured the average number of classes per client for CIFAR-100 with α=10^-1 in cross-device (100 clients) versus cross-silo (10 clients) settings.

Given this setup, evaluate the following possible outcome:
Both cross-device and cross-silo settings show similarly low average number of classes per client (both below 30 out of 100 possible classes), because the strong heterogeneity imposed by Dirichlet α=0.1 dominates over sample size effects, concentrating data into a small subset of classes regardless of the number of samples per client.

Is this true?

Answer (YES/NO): NO